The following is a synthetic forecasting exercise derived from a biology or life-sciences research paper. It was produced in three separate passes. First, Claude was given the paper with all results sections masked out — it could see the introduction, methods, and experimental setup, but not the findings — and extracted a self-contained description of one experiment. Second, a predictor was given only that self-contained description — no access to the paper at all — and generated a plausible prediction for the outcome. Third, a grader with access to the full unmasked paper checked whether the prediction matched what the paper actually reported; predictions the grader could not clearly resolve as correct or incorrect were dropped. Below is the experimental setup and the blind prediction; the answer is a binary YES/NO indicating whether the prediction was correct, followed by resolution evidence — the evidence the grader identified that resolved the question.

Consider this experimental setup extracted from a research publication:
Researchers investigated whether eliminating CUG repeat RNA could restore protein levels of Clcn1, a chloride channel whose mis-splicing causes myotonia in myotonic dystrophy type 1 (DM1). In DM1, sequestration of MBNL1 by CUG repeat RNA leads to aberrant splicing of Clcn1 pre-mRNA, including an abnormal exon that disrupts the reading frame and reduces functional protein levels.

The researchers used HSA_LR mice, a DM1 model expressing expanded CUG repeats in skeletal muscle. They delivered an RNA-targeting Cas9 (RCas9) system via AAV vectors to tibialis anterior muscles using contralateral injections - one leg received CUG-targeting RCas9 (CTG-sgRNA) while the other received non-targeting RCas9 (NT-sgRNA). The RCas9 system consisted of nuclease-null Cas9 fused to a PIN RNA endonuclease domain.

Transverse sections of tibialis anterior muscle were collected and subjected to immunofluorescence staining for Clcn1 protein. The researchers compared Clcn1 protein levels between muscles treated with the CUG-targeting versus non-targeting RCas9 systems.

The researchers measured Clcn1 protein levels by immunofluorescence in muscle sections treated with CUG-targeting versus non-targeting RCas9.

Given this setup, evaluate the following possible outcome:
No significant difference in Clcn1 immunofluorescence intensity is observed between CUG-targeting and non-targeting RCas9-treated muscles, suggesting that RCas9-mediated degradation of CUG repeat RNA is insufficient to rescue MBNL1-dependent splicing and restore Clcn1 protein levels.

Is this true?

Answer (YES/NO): NO